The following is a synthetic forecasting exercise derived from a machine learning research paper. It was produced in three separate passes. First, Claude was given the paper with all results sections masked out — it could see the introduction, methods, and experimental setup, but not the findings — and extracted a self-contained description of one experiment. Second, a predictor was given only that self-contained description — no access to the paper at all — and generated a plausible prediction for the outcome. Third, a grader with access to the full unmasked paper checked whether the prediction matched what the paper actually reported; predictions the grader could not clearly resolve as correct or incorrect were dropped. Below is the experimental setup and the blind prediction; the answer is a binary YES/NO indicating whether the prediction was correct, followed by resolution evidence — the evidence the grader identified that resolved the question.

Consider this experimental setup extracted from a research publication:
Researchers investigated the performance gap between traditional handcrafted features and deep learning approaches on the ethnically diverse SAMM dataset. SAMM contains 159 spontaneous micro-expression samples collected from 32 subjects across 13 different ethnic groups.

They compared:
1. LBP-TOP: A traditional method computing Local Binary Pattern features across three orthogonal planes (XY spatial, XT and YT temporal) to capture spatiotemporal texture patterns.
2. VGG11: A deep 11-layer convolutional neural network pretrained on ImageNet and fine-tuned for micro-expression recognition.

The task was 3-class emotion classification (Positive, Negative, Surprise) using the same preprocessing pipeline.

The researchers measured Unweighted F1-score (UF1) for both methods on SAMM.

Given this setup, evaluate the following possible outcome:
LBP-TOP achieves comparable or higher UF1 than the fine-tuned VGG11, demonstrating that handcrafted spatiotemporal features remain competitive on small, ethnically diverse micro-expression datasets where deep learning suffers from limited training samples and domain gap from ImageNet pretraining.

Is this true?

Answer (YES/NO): YES